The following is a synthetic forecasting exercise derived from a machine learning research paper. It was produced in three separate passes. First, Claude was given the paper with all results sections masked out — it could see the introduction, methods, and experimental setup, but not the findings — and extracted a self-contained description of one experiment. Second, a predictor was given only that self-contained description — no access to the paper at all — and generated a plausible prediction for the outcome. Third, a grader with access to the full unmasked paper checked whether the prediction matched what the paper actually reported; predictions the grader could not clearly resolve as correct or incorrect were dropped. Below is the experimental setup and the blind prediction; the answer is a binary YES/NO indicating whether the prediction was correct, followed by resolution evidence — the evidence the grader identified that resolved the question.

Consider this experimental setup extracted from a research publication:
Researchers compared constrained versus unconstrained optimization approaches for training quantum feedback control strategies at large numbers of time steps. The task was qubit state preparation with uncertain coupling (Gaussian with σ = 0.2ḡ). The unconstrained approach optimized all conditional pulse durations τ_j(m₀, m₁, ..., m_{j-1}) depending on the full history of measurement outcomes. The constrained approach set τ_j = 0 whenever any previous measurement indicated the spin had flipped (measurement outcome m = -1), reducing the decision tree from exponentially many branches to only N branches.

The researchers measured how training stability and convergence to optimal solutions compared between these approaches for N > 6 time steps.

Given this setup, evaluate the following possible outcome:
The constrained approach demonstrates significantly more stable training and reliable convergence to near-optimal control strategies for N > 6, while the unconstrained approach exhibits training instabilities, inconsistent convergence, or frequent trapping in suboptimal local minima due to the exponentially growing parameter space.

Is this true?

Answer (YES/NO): YES